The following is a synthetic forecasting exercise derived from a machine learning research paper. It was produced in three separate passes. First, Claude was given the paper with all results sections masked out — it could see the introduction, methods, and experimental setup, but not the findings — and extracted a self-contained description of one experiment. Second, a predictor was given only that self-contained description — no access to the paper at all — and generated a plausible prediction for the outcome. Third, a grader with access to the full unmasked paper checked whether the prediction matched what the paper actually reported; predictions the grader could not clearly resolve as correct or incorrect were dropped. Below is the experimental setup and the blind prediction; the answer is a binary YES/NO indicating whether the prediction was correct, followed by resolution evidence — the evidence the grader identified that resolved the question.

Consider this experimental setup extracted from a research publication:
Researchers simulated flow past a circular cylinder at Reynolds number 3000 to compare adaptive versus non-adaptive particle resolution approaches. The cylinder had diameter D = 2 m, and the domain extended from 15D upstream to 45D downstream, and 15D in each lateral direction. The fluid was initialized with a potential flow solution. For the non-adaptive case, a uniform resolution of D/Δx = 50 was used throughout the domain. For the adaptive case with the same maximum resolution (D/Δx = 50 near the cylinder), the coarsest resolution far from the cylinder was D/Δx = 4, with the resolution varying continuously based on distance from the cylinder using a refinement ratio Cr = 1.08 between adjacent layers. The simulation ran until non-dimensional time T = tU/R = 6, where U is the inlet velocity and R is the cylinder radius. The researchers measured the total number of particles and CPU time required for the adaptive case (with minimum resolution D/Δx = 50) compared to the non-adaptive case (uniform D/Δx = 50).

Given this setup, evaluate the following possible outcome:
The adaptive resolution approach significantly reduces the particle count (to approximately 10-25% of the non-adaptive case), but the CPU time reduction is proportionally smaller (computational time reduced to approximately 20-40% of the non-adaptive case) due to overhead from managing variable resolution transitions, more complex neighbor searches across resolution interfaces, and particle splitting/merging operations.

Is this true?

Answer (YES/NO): NO